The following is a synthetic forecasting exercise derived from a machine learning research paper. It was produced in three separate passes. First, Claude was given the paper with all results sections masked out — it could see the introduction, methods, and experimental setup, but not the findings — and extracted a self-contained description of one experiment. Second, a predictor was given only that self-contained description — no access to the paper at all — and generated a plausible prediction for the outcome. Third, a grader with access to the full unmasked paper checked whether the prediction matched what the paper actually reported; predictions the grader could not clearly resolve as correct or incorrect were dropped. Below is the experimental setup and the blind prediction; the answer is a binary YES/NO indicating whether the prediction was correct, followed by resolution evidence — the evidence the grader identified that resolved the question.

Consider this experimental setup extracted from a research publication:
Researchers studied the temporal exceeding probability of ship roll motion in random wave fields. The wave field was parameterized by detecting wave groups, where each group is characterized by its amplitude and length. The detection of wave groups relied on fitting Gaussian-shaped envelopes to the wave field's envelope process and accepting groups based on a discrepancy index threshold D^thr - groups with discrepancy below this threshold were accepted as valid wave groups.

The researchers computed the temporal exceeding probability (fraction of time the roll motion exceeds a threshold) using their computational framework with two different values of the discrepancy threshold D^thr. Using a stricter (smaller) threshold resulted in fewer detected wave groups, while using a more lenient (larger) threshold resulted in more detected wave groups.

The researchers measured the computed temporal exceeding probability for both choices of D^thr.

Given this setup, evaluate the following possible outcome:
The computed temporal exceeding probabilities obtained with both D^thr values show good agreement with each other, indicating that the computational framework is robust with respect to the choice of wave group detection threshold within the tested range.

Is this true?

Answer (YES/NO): YES